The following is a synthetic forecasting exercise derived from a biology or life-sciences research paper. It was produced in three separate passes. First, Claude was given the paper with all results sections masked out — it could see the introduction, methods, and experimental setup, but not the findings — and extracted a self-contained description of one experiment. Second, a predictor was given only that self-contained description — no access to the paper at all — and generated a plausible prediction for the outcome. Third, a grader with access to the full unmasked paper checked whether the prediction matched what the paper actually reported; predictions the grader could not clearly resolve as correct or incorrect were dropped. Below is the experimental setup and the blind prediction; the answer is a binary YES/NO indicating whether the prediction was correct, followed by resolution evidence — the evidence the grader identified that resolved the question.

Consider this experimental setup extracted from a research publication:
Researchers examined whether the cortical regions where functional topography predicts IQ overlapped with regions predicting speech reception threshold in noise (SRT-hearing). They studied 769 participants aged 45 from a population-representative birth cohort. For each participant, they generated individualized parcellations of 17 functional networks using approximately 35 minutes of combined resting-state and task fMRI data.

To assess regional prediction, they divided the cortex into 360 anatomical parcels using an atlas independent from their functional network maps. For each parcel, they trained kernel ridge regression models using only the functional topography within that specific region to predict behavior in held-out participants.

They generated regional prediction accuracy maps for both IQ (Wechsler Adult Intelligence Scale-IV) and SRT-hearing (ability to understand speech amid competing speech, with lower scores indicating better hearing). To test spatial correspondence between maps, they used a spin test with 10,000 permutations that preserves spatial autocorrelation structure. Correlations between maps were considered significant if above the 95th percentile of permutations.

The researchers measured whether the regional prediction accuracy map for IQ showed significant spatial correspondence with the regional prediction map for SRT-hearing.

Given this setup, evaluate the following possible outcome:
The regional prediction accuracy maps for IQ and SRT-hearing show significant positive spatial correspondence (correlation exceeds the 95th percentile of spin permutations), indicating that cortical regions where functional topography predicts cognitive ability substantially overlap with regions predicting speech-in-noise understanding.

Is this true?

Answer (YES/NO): NO